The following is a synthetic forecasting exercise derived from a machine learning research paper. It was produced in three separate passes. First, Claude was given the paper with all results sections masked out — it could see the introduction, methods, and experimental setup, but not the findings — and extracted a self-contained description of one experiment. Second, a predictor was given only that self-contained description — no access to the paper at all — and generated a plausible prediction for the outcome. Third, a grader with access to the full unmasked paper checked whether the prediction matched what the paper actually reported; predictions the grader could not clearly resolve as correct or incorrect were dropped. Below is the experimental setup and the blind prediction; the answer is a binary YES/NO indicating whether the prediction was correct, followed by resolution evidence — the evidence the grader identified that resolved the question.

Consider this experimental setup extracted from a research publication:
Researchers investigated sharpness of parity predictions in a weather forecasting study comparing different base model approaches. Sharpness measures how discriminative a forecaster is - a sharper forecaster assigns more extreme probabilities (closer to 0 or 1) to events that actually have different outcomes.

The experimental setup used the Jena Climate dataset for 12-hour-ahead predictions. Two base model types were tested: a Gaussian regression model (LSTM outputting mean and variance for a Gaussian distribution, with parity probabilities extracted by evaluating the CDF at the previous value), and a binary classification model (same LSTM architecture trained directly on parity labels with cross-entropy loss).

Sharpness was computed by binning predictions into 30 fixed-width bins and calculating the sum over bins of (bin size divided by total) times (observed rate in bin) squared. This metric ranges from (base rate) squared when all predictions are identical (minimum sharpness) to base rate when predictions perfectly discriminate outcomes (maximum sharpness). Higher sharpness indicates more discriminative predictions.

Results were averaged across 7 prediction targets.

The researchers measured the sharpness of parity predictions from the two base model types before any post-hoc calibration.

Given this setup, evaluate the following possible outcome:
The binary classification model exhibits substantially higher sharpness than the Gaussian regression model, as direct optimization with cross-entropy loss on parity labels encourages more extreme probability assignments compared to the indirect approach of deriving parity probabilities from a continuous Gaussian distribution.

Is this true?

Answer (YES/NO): NO